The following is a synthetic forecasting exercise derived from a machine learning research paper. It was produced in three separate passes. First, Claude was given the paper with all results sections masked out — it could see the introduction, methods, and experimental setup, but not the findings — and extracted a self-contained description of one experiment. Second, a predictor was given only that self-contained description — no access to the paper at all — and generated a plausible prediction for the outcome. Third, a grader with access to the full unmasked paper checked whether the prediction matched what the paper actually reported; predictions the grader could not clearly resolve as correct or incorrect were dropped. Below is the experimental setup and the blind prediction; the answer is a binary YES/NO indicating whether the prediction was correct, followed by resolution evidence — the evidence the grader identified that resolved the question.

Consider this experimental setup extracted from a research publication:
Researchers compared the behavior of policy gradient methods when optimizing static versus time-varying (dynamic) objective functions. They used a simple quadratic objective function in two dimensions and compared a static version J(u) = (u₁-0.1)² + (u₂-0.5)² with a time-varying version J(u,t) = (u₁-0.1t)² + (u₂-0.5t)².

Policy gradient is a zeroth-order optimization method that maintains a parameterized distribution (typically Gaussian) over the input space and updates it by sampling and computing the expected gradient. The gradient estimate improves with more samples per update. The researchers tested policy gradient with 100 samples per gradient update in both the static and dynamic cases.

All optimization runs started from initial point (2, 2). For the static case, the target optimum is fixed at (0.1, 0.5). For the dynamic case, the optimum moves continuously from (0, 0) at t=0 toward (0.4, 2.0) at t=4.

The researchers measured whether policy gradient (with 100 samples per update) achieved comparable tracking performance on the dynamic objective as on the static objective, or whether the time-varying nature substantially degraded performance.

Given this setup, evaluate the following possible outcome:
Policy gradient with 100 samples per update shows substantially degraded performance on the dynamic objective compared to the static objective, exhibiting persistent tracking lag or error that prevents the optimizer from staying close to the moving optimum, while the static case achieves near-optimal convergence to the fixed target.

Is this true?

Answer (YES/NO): YES